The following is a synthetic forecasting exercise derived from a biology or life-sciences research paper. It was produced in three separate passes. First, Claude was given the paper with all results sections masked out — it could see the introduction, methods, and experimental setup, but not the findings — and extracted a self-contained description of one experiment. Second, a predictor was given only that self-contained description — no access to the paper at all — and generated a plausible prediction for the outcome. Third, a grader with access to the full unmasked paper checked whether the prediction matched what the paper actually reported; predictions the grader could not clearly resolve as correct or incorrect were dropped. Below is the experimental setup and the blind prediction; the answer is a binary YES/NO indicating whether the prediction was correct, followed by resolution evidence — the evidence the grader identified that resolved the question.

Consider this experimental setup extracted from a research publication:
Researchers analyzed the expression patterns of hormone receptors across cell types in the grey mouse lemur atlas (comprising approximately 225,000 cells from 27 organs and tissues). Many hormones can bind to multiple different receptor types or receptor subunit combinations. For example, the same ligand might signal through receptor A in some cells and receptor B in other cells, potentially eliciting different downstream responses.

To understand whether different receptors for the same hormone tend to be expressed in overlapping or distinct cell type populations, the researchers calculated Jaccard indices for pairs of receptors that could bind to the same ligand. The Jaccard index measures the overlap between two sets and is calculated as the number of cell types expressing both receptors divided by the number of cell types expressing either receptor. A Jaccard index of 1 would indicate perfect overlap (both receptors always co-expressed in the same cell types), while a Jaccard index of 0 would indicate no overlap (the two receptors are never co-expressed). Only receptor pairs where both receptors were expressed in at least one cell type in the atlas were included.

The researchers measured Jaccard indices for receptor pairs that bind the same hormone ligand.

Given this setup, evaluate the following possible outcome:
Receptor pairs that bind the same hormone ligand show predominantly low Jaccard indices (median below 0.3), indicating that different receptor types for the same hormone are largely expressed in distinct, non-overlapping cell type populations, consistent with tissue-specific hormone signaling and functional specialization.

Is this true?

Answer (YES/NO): YES